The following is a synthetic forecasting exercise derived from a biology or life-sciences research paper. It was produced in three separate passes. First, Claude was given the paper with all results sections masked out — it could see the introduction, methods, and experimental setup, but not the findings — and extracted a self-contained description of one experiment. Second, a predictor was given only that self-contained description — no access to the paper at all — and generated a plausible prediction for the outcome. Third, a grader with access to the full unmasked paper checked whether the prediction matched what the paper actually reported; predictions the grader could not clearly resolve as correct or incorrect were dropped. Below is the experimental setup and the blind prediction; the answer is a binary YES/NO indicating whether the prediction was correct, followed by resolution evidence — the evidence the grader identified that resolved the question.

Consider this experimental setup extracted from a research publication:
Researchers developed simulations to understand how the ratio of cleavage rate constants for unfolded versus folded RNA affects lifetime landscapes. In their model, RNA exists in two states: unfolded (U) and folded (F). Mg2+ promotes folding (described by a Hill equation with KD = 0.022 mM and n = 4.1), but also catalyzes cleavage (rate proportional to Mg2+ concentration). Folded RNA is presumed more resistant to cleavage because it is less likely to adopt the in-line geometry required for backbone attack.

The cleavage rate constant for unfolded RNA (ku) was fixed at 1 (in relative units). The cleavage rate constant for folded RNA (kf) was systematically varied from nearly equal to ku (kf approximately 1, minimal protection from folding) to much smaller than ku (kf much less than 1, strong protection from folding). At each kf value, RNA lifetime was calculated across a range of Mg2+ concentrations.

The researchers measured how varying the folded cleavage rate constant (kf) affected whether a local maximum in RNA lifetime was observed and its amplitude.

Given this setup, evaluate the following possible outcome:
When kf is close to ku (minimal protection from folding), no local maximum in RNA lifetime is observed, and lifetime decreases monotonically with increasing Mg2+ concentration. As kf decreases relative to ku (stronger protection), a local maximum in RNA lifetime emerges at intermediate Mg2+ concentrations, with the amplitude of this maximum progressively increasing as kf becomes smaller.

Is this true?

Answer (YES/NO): YES